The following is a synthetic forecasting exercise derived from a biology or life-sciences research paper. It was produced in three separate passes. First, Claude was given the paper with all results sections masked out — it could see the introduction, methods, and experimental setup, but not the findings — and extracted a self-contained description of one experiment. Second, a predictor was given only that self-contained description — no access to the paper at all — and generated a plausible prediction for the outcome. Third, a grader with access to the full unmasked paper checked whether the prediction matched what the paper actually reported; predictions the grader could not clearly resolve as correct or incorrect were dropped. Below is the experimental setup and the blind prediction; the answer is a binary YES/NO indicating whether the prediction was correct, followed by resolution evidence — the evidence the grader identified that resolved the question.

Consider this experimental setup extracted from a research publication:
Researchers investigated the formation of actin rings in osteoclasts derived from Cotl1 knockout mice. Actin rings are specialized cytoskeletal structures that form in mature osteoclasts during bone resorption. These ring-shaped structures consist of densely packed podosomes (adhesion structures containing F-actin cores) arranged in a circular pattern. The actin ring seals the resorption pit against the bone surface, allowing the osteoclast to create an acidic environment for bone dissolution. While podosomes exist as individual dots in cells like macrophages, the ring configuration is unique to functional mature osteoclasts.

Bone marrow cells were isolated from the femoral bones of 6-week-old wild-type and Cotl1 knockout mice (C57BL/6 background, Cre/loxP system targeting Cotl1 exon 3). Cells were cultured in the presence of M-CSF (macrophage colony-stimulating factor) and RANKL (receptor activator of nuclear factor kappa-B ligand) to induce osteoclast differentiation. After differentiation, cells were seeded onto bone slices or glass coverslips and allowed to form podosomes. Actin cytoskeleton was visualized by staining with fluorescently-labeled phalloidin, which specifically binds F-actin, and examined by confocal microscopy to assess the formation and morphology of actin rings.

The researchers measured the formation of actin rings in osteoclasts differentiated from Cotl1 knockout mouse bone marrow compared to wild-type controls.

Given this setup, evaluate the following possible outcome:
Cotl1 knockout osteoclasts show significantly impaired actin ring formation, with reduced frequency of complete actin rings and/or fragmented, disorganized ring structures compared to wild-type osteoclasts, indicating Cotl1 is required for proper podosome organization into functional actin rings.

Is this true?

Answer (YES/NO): YES